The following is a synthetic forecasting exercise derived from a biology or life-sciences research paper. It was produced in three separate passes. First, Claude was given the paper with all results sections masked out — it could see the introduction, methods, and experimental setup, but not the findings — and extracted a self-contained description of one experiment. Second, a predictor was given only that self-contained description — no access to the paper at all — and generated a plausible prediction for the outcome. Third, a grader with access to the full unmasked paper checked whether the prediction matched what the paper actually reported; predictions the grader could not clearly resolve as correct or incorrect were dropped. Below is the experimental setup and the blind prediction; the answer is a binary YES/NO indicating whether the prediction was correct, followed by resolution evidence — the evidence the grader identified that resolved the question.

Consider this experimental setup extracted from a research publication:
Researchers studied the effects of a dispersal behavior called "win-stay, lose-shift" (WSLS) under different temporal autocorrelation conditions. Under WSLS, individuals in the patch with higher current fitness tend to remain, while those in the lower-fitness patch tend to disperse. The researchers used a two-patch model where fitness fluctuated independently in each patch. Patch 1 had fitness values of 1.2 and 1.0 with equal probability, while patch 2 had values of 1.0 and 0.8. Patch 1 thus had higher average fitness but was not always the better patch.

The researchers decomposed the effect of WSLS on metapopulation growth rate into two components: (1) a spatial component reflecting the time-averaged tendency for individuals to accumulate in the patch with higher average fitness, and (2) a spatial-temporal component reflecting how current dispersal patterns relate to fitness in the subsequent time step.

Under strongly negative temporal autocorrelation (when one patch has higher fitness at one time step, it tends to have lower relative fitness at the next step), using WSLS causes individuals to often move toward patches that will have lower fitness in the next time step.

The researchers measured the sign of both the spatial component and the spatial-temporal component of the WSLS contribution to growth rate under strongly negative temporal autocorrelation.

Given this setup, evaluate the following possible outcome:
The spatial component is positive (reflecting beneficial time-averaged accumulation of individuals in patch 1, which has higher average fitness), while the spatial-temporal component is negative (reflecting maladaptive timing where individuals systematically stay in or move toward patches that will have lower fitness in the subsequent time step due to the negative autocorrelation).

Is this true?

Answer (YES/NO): YES